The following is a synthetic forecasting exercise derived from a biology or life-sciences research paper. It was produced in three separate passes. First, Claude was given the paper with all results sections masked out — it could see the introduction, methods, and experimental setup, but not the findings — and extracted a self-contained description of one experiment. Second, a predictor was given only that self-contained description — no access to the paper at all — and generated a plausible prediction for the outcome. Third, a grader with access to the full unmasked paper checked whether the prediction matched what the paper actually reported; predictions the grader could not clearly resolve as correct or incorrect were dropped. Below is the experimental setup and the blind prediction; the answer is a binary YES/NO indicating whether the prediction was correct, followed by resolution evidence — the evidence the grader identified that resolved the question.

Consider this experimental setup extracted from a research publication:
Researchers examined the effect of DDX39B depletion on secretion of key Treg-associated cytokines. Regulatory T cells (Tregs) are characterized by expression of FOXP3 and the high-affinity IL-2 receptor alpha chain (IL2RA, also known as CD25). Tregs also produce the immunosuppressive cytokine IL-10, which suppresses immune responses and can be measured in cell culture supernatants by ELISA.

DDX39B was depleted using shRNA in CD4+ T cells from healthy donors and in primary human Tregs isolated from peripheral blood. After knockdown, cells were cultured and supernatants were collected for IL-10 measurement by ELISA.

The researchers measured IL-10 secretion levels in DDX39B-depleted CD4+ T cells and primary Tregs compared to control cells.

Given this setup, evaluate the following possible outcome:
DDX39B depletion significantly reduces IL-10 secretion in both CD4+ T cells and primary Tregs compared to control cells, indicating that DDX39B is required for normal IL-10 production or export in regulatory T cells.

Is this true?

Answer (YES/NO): YES